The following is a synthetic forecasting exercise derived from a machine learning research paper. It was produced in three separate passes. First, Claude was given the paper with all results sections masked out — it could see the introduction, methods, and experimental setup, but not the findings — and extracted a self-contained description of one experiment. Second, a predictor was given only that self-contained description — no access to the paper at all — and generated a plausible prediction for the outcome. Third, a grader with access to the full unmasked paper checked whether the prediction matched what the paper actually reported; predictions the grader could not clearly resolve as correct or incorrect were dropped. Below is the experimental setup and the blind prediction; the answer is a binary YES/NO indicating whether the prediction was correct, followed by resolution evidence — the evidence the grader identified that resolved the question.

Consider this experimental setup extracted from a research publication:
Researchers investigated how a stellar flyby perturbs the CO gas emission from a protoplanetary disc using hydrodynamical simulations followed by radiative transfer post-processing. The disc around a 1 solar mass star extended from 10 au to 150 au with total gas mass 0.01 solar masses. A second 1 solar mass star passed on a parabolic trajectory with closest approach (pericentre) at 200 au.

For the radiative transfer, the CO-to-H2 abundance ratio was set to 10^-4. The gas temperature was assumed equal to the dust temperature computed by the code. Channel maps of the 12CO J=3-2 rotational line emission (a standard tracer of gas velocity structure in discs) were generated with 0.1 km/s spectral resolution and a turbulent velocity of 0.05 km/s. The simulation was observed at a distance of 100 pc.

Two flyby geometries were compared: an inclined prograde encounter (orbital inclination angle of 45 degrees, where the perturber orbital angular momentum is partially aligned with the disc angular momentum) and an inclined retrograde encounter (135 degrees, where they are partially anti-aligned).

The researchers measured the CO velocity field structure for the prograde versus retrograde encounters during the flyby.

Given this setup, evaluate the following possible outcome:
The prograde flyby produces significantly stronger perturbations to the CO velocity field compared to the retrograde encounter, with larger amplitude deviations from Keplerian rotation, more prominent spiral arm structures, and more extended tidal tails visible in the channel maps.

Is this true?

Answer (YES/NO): NO